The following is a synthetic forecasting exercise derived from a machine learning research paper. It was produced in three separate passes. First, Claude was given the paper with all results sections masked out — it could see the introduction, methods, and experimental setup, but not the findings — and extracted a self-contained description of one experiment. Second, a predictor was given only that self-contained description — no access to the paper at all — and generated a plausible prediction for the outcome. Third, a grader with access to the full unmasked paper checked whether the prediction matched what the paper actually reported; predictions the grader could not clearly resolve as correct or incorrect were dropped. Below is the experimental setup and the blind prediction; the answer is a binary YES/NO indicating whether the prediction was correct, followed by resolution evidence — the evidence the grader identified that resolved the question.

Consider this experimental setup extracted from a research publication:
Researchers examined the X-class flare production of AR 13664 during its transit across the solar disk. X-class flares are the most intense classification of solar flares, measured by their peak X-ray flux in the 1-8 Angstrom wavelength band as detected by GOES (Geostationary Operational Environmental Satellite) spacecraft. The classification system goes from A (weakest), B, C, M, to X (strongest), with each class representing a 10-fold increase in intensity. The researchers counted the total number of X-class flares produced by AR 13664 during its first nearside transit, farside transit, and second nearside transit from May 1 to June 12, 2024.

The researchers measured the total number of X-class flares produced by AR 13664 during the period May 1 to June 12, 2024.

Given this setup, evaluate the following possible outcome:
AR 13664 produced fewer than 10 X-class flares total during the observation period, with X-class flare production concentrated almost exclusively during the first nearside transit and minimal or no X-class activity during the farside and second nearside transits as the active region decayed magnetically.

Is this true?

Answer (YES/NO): NO